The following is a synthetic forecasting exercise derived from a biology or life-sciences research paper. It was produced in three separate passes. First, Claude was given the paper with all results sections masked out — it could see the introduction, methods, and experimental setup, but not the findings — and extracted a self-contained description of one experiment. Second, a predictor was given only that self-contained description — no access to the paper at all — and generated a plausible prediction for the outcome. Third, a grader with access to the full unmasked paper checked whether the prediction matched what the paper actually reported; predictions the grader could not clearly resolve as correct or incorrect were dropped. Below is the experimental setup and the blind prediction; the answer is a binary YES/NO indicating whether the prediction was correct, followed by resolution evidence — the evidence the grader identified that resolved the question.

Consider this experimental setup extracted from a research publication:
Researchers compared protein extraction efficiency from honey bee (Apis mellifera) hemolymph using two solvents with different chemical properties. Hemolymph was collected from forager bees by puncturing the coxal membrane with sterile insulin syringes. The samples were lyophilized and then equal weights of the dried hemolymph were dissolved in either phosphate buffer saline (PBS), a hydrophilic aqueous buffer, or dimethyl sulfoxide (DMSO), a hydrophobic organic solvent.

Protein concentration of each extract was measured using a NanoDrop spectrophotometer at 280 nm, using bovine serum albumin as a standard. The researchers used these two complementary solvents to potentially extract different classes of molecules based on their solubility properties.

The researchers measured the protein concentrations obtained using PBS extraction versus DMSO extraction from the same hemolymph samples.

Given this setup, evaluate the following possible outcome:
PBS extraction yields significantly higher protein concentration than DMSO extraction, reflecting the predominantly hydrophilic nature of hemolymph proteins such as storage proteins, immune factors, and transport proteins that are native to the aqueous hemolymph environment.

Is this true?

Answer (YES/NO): NO